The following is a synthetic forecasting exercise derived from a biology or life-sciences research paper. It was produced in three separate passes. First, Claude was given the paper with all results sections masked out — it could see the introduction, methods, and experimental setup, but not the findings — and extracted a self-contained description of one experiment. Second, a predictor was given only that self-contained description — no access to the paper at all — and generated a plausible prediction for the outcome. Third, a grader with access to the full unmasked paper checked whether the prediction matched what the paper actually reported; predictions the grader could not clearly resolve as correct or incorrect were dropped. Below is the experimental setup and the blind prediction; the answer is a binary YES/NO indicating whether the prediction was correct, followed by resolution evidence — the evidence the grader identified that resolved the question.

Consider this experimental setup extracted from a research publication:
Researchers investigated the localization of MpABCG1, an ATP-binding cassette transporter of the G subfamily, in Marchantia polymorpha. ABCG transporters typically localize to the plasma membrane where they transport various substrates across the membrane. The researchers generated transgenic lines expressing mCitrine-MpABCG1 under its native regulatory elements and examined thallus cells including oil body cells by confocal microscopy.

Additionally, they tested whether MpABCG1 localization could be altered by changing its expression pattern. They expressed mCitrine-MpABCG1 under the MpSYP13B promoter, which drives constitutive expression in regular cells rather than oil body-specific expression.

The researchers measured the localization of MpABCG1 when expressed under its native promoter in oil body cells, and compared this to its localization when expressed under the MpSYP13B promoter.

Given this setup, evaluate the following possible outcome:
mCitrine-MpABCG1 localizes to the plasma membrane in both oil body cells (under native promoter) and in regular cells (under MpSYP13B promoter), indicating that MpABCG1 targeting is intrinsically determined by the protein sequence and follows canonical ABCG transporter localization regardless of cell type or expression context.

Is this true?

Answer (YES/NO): NO